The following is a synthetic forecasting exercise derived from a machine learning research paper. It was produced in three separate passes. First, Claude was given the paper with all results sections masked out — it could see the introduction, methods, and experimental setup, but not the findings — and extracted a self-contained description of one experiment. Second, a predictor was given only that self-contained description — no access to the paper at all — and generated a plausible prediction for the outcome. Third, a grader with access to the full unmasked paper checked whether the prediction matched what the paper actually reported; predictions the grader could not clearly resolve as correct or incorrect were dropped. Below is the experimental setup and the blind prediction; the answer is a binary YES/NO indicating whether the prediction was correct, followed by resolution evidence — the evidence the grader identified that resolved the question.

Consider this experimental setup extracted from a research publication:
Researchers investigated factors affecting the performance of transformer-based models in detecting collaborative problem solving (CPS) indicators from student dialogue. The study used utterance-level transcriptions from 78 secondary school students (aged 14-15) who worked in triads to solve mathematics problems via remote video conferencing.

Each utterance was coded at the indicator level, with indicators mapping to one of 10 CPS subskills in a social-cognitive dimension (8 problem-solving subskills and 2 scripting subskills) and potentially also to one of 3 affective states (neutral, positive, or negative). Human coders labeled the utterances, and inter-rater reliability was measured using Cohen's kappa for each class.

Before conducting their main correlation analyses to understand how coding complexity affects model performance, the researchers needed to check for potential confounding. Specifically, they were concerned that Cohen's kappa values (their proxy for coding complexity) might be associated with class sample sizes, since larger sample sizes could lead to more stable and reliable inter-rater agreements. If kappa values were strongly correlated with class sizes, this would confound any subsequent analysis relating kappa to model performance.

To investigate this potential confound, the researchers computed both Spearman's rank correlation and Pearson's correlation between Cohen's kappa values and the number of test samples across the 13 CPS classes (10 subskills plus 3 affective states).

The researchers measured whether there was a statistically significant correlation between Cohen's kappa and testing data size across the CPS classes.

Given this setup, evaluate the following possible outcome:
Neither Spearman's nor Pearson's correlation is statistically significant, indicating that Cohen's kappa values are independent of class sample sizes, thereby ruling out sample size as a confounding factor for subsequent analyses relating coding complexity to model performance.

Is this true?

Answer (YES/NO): YES